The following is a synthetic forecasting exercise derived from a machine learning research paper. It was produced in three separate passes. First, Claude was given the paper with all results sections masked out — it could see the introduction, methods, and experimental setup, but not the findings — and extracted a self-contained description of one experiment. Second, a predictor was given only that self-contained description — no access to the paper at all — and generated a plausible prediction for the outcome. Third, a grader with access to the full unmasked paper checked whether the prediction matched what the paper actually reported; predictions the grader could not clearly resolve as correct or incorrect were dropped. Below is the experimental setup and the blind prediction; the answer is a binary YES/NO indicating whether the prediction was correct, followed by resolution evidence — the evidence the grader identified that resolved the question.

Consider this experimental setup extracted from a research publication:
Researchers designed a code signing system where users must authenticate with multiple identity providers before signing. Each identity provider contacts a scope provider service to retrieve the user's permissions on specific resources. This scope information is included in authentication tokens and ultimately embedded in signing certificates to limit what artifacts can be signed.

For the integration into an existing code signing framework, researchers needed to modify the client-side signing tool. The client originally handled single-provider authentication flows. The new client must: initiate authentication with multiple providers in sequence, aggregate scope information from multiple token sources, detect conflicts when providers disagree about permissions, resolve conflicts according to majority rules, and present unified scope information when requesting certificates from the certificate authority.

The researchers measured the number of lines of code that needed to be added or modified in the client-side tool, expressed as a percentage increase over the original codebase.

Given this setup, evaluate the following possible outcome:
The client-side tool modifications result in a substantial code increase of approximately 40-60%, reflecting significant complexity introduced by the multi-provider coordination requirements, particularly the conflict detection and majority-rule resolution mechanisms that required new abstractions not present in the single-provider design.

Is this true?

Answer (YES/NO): NO